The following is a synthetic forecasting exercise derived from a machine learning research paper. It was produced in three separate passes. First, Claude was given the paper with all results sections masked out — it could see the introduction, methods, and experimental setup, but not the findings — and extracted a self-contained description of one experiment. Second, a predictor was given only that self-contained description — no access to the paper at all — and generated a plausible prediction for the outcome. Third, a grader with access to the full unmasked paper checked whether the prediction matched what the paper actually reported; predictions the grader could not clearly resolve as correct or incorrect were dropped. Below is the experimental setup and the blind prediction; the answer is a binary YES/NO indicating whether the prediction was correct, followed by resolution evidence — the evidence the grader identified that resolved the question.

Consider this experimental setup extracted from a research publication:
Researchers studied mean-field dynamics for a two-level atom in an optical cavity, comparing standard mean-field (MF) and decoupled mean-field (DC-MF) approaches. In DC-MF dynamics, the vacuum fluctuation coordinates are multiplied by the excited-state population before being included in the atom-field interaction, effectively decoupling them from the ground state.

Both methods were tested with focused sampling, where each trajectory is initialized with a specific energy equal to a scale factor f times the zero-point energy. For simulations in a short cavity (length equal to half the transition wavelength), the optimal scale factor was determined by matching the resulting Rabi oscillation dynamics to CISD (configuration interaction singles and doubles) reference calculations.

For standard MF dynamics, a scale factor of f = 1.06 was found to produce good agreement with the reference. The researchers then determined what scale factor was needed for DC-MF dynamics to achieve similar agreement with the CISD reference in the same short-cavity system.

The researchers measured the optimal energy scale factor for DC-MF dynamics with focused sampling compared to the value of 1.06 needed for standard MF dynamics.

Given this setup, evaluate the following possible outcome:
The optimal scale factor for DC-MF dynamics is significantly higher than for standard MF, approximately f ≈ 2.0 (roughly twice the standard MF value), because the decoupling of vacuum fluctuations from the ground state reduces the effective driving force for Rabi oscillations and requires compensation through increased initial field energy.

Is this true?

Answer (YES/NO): NO